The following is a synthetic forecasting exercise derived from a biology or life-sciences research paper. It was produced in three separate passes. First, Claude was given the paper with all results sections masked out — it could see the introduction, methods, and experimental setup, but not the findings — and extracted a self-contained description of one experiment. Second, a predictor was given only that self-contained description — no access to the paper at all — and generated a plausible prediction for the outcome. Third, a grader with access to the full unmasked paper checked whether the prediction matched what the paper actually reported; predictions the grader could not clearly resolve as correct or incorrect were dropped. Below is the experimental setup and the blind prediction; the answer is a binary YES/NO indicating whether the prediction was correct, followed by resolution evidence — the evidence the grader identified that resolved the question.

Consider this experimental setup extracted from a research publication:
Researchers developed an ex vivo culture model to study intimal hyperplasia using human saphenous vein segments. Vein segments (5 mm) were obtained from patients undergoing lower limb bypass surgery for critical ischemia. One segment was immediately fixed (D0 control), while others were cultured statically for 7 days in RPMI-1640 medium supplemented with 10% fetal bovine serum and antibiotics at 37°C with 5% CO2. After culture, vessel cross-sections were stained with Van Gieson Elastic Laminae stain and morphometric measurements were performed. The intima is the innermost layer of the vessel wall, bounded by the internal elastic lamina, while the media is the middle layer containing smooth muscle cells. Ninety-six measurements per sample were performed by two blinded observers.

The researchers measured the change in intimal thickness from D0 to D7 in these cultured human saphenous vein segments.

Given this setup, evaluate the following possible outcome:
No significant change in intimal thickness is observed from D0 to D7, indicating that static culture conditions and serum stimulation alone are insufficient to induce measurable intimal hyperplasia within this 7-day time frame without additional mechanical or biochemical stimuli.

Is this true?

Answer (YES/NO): NO